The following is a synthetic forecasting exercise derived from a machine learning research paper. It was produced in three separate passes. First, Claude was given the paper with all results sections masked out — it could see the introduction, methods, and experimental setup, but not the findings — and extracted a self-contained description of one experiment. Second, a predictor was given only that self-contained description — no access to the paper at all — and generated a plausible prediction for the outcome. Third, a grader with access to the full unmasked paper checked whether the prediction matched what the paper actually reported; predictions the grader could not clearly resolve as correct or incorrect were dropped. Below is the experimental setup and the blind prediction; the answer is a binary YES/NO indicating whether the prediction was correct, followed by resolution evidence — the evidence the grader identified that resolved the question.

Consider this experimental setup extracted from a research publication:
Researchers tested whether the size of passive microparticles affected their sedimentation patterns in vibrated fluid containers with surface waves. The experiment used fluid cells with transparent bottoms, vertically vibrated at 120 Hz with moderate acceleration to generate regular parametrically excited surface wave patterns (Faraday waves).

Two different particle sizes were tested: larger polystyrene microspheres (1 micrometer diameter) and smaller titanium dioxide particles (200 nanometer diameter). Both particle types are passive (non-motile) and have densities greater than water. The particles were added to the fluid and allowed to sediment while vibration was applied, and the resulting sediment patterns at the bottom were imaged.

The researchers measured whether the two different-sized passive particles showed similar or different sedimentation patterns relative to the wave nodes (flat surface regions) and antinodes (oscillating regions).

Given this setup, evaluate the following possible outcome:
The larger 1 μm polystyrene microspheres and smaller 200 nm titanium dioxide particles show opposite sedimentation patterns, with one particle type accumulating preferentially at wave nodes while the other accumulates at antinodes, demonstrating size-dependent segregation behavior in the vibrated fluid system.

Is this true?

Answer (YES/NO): NO